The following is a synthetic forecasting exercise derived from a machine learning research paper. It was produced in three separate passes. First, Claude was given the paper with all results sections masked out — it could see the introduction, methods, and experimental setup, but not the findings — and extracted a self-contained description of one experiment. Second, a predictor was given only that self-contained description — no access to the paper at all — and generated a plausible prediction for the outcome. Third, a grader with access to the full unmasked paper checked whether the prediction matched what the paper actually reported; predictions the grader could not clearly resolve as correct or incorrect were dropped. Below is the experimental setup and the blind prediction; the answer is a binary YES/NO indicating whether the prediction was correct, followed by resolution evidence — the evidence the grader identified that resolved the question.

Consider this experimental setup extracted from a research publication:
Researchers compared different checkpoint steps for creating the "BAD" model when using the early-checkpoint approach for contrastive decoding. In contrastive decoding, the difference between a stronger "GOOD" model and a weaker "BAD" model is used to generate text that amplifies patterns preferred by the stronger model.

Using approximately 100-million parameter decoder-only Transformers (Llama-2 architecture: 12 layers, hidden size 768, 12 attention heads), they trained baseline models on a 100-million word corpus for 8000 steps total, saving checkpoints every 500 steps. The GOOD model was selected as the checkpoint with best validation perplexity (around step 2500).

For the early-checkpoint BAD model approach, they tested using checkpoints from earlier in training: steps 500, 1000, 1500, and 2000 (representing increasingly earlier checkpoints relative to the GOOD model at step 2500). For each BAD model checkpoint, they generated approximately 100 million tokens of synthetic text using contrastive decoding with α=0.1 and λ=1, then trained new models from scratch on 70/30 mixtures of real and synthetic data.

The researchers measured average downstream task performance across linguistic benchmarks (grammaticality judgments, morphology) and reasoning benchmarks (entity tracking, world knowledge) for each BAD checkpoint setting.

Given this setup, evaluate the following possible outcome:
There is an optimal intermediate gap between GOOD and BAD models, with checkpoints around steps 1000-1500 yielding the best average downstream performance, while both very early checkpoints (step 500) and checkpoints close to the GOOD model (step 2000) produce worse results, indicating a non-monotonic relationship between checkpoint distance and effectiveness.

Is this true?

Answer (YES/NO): NO